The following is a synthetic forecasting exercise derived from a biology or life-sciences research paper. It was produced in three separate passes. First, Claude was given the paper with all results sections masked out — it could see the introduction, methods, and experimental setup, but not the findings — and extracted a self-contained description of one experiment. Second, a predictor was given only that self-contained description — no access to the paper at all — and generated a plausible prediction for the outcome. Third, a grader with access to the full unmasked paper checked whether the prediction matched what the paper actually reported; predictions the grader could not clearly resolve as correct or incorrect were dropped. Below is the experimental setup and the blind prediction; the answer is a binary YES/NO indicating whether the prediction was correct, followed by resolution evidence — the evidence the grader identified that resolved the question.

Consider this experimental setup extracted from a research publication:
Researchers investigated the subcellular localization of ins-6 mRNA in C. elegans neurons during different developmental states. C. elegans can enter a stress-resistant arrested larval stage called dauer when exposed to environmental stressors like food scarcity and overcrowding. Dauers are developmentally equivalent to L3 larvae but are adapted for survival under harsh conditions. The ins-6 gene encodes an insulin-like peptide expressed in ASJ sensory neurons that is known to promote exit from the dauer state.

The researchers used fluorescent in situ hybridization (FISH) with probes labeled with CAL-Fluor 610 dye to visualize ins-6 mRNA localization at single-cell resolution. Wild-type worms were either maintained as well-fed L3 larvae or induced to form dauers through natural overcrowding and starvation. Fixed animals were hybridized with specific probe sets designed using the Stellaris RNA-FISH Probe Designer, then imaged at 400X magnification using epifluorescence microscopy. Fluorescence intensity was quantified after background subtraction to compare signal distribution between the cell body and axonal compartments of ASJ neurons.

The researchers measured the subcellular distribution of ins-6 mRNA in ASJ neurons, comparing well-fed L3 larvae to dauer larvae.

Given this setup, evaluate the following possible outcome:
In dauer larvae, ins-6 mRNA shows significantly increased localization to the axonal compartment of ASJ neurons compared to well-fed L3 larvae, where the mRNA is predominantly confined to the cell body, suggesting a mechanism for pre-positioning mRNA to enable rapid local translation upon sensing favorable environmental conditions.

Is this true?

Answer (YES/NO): YES